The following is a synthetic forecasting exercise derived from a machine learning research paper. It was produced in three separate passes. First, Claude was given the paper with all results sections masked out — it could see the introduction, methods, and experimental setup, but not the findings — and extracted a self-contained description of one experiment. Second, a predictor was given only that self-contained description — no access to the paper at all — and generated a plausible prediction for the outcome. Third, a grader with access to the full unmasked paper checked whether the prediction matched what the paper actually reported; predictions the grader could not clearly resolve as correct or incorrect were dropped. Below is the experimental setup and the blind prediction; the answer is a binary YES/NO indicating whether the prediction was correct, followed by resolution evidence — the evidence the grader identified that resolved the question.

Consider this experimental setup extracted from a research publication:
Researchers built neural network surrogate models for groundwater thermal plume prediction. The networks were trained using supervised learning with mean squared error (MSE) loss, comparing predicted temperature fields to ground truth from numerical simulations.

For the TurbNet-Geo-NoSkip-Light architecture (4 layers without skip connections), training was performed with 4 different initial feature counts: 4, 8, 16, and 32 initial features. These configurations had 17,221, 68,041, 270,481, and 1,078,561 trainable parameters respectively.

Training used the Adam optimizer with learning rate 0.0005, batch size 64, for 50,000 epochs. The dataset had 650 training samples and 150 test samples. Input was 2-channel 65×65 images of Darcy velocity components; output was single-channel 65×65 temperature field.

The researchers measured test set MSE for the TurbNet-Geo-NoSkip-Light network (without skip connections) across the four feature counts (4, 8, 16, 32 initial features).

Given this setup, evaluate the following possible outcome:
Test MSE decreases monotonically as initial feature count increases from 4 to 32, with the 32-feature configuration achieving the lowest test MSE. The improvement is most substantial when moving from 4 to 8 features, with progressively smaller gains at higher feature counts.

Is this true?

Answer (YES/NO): NO